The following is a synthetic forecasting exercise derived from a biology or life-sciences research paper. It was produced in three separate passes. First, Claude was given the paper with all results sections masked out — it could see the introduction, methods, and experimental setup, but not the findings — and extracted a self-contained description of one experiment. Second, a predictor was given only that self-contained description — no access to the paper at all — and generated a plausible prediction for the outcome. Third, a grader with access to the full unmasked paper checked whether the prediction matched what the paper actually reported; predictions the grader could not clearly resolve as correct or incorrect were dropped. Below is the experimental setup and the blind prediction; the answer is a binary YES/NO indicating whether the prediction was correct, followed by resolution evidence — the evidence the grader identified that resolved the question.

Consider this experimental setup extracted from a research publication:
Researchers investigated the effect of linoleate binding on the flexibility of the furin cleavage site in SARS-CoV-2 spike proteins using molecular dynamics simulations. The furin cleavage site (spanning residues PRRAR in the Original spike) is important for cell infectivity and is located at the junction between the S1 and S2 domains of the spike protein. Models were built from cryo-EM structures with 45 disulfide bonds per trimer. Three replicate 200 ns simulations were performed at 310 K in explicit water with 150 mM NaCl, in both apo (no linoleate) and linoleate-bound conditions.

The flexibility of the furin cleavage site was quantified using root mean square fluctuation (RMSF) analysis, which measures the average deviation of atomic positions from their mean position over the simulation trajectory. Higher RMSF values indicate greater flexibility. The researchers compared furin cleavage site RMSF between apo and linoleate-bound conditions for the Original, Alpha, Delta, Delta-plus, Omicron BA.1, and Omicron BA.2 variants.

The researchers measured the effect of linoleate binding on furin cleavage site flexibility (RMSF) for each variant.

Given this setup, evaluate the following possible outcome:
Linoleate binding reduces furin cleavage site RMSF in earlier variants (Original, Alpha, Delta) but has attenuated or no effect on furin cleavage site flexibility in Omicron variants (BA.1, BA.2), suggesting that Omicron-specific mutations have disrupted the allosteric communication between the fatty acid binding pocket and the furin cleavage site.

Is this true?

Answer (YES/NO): NO